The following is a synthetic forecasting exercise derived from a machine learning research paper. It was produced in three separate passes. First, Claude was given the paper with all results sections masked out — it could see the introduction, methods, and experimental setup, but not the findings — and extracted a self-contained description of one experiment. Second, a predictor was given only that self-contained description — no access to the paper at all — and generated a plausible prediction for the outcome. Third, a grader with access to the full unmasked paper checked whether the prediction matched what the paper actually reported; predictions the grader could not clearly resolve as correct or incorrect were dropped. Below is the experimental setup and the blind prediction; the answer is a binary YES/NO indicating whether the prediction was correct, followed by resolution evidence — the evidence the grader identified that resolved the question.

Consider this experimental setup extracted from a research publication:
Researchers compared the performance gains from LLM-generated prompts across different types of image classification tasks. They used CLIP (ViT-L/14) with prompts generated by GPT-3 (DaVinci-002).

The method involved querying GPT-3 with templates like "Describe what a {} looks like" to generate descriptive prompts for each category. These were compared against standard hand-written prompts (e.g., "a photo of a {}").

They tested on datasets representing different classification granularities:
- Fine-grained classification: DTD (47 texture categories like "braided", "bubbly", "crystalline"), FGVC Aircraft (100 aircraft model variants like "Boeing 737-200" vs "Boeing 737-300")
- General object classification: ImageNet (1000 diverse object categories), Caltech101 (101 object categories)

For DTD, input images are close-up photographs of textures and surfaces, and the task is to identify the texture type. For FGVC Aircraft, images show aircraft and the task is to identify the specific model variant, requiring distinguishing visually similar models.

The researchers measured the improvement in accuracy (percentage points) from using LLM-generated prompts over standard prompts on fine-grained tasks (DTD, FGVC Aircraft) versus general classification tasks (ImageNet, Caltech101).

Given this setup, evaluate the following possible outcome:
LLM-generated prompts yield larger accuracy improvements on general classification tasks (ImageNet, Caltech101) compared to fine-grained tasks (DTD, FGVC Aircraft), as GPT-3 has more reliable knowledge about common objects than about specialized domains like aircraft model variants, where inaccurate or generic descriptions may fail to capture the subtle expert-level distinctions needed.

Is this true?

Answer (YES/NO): NO